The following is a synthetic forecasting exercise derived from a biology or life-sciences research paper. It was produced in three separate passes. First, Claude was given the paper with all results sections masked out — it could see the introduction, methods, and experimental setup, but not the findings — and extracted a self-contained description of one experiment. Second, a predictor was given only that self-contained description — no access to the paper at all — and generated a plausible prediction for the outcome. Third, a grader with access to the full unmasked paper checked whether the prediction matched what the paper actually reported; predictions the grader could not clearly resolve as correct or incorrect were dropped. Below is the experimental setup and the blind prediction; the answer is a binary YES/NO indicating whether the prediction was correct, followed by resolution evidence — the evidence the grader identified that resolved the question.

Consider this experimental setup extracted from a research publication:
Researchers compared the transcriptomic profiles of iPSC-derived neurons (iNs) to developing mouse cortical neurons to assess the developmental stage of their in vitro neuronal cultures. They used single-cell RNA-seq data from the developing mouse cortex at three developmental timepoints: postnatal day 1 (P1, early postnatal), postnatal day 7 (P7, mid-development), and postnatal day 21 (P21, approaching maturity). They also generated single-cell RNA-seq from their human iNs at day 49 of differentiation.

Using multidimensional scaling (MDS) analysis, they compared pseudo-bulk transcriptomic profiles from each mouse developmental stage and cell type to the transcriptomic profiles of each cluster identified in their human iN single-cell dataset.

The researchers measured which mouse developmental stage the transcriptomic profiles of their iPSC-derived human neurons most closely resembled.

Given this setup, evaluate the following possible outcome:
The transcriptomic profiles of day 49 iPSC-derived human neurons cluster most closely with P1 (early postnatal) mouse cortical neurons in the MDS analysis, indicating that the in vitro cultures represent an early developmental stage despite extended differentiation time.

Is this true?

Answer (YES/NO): NO